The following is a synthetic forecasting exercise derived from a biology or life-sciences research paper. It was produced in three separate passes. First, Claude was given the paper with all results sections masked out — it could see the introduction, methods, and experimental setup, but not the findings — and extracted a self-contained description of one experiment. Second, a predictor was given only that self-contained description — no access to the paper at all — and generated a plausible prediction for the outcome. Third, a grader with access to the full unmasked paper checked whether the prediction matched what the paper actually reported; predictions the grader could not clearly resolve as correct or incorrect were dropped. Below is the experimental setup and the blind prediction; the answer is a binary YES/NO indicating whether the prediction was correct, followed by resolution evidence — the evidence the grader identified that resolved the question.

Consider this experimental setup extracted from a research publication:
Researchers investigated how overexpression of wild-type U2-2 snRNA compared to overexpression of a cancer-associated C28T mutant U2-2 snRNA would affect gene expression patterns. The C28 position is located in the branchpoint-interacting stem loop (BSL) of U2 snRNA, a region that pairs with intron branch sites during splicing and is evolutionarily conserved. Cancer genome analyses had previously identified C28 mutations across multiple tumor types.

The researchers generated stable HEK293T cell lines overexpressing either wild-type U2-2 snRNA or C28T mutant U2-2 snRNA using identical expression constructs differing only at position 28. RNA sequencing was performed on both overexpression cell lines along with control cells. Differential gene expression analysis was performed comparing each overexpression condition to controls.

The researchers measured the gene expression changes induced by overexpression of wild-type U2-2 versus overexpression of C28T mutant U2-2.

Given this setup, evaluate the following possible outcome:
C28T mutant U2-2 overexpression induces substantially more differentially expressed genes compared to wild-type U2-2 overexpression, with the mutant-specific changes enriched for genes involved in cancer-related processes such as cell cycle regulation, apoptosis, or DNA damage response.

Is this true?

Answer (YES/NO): NO